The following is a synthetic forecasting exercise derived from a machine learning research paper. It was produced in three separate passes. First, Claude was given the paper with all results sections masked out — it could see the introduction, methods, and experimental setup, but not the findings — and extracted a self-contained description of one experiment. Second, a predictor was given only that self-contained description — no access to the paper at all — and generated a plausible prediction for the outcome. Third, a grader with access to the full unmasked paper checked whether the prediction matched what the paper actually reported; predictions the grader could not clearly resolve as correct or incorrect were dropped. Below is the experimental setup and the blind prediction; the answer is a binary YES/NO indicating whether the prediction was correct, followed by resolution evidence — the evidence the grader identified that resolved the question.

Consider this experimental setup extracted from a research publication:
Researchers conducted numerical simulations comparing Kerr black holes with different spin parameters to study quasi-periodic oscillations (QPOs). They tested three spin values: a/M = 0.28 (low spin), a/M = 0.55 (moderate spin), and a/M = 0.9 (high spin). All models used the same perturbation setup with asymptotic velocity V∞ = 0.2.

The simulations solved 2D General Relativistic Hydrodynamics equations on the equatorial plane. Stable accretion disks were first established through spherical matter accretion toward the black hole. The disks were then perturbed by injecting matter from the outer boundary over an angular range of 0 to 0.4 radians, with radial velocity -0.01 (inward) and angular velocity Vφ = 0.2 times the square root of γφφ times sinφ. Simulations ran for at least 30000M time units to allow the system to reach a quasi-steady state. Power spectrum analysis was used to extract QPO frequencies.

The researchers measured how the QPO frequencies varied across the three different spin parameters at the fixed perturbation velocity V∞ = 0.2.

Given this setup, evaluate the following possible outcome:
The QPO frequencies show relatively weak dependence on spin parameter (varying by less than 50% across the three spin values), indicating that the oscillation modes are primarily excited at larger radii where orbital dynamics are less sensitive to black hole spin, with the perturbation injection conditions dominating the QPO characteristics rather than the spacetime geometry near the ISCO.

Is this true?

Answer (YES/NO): YES